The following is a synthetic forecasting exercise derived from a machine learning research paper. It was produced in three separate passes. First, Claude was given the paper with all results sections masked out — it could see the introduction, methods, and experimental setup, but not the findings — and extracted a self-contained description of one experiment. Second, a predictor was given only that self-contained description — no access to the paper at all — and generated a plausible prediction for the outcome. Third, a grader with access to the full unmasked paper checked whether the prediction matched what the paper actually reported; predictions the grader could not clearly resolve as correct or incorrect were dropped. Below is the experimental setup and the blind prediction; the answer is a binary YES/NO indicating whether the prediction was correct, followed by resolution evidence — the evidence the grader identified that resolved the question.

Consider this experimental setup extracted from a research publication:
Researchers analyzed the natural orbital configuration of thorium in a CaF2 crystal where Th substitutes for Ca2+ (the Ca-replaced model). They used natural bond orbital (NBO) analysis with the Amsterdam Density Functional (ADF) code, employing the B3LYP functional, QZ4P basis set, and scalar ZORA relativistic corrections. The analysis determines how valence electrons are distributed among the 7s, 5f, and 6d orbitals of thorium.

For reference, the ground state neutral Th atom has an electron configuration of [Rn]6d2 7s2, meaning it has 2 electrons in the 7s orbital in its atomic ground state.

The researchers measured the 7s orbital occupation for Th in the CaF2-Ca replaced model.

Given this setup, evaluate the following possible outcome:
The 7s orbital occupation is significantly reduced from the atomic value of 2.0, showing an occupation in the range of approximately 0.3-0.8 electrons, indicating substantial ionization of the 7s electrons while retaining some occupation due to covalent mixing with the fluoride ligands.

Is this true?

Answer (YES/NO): NO